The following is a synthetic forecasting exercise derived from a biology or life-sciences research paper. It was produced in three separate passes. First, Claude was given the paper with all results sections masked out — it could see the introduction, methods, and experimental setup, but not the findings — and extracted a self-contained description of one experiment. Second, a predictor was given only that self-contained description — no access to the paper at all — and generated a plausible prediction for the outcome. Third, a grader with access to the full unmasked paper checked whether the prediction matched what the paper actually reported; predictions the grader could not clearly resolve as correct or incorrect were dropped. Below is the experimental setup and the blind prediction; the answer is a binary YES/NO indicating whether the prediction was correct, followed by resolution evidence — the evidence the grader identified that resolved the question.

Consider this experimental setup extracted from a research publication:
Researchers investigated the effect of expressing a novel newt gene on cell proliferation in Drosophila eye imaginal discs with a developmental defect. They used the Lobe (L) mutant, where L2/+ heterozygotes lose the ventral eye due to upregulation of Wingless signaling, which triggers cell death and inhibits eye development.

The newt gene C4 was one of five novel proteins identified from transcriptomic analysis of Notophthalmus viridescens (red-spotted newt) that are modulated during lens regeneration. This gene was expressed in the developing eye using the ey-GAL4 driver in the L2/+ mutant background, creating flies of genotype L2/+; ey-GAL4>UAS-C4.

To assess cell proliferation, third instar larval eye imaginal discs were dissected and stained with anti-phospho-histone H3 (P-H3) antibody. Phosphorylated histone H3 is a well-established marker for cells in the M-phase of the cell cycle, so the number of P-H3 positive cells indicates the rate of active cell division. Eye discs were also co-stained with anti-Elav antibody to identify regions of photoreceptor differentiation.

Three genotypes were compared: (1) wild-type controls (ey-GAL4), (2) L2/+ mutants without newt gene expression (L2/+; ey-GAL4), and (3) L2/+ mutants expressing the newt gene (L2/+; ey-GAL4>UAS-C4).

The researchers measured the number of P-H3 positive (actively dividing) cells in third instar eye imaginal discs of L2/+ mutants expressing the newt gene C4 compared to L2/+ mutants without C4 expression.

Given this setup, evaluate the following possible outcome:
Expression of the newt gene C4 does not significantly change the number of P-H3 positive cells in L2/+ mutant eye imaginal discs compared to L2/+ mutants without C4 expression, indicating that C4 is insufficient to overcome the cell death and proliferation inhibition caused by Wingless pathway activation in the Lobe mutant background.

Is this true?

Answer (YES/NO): NO